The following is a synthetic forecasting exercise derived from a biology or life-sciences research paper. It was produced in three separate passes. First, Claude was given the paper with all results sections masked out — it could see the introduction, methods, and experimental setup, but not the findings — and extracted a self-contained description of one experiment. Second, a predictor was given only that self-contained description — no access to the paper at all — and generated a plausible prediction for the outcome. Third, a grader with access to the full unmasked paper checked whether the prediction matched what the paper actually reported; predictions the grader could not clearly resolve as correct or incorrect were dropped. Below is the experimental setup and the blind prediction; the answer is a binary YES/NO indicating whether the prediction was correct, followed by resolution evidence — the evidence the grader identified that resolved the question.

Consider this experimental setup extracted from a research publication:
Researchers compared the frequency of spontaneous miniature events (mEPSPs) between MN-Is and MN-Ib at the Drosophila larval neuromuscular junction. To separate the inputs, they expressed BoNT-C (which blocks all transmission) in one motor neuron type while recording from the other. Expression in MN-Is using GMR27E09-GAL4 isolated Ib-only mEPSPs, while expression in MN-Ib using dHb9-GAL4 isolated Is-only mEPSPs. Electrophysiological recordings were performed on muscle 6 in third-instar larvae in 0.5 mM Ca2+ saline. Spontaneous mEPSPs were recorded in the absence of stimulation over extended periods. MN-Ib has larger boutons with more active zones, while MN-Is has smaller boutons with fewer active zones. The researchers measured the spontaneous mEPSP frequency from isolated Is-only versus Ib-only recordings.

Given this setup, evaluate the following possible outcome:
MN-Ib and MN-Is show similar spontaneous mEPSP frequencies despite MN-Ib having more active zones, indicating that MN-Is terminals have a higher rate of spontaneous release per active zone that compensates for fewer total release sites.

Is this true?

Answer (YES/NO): NO